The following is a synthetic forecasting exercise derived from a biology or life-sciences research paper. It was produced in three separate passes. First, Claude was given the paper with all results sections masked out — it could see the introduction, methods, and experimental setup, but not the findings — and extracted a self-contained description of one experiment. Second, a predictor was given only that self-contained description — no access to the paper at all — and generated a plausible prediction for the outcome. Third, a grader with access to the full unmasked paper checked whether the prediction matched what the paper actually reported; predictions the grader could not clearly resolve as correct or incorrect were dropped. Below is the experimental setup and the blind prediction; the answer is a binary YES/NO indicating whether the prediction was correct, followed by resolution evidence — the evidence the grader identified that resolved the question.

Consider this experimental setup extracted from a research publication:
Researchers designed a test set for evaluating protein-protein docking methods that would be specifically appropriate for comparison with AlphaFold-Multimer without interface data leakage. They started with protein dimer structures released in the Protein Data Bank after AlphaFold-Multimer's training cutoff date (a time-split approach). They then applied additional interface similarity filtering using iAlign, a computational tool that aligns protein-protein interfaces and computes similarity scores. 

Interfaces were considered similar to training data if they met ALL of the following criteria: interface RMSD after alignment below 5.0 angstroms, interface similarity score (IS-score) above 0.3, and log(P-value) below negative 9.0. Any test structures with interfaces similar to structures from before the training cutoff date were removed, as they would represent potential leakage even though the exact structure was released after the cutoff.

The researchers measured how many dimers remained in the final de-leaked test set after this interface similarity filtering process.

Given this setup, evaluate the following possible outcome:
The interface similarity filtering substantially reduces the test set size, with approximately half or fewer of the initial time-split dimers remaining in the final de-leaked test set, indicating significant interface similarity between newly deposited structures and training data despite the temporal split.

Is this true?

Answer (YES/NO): YES